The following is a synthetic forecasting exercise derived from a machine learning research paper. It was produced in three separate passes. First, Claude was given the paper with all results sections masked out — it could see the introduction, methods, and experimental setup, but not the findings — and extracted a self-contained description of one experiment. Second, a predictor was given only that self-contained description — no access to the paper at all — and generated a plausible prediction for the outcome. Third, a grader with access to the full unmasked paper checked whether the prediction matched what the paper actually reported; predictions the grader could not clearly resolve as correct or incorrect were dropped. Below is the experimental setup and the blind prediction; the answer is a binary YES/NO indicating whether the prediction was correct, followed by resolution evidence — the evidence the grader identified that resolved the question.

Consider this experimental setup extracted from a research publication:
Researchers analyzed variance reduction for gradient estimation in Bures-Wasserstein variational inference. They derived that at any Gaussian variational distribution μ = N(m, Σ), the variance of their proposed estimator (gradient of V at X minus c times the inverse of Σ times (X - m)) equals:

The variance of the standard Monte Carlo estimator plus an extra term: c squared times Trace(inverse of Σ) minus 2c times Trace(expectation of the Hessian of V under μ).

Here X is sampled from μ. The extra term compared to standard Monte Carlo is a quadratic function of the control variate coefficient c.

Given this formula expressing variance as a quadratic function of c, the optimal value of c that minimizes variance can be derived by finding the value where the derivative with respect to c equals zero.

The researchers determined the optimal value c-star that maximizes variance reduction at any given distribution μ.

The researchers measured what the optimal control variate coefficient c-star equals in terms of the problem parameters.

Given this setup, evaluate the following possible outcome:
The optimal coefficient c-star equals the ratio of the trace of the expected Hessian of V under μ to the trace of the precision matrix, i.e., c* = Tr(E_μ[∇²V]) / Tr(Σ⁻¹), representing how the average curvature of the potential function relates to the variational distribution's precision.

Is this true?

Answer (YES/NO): YES